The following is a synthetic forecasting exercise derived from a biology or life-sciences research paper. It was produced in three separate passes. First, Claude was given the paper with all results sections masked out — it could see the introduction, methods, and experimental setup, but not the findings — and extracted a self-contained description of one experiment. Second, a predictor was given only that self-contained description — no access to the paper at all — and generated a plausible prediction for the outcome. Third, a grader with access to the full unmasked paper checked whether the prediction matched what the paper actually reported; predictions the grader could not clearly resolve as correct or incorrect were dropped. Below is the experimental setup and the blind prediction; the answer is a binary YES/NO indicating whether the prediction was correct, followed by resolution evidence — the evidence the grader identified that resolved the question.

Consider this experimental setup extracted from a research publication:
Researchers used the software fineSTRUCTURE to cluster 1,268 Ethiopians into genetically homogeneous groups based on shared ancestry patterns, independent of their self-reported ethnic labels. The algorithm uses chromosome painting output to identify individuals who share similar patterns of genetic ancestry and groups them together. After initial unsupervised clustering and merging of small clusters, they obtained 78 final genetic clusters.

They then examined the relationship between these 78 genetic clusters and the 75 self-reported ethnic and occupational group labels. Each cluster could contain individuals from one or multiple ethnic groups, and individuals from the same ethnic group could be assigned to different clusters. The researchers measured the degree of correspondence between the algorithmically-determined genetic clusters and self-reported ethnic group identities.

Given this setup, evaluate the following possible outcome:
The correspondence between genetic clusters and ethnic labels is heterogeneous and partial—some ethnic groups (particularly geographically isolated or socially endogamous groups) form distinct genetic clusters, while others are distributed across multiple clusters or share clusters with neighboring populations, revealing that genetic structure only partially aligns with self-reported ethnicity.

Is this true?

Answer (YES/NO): YES